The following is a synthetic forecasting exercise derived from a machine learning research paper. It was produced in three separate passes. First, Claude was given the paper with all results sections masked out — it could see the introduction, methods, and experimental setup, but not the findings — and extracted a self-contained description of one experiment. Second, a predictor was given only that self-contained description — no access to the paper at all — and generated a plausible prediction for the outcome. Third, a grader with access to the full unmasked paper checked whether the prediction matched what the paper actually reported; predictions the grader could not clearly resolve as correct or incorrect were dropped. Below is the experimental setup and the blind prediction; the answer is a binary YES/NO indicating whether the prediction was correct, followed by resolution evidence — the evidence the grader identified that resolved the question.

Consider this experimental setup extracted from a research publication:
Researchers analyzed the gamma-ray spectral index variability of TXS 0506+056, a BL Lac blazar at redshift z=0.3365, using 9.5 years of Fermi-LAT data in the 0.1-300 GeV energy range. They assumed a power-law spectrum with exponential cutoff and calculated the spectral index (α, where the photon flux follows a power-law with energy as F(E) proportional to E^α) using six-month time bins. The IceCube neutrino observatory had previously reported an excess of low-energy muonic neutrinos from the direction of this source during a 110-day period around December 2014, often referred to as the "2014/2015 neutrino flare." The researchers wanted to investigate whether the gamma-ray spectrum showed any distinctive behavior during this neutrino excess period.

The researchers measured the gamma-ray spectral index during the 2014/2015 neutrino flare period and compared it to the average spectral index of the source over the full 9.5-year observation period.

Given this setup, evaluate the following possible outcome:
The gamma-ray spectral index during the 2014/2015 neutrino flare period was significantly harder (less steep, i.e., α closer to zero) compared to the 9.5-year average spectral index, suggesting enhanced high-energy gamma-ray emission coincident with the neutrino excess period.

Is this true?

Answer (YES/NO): NO